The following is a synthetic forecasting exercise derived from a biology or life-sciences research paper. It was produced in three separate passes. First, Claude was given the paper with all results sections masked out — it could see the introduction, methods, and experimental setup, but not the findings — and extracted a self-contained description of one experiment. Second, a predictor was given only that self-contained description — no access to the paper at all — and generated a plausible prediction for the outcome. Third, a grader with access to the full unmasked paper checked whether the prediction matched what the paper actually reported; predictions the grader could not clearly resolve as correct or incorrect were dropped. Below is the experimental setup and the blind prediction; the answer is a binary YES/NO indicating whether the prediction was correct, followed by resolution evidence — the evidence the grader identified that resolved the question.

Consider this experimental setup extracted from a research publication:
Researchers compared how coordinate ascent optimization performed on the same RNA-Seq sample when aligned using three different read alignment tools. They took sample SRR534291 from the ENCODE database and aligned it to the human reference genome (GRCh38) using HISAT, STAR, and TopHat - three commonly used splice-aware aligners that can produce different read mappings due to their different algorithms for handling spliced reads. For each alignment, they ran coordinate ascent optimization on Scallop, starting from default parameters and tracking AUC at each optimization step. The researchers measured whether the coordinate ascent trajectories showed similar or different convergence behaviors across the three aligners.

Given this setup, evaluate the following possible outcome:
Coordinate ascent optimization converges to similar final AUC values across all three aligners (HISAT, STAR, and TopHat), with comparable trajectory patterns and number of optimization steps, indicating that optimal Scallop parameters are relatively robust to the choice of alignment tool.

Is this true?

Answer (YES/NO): NO